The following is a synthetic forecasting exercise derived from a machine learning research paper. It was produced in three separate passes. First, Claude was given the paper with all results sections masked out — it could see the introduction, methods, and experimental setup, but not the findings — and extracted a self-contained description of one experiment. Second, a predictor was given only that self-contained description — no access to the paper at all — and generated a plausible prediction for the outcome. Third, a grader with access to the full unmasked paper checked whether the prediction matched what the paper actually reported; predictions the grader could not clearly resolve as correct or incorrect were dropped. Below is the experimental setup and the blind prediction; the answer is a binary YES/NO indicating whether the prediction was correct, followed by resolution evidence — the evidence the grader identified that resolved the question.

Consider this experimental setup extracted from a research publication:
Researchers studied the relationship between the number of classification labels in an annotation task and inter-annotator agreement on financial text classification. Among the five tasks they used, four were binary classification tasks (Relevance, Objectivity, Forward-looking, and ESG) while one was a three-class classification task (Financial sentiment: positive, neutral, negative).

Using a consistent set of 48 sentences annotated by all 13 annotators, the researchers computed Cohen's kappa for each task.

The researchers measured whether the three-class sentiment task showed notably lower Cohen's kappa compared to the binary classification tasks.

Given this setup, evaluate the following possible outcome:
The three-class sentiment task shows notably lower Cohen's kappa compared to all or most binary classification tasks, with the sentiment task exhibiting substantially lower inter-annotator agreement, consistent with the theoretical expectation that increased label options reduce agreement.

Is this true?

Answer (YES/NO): NO